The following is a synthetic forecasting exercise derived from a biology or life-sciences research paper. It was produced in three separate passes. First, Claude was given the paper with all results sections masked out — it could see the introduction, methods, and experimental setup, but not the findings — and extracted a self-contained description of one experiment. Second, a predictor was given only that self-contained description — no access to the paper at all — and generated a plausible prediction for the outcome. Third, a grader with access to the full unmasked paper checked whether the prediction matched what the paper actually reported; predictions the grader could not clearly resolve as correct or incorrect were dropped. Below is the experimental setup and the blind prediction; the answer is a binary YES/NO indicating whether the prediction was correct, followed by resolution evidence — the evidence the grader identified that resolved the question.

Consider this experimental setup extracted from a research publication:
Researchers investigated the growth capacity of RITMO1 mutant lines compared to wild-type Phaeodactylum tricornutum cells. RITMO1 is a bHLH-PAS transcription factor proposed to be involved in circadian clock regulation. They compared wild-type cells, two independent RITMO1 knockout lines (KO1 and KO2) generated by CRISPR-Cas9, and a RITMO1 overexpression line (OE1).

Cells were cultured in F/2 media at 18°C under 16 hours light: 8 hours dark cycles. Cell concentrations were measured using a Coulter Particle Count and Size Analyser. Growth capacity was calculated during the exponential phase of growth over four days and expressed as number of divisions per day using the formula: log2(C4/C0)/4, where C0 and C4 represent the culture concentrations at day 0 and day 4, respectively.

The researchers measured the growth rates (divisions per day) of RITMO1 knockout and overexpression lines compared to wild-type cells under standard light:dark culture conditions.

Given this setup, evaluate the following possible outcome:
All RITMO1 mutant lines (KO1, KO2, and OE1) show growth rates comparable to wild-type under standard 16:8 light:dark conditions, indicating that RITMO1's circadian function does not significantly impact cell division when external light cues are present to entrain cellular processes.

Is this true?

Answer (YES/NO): YES